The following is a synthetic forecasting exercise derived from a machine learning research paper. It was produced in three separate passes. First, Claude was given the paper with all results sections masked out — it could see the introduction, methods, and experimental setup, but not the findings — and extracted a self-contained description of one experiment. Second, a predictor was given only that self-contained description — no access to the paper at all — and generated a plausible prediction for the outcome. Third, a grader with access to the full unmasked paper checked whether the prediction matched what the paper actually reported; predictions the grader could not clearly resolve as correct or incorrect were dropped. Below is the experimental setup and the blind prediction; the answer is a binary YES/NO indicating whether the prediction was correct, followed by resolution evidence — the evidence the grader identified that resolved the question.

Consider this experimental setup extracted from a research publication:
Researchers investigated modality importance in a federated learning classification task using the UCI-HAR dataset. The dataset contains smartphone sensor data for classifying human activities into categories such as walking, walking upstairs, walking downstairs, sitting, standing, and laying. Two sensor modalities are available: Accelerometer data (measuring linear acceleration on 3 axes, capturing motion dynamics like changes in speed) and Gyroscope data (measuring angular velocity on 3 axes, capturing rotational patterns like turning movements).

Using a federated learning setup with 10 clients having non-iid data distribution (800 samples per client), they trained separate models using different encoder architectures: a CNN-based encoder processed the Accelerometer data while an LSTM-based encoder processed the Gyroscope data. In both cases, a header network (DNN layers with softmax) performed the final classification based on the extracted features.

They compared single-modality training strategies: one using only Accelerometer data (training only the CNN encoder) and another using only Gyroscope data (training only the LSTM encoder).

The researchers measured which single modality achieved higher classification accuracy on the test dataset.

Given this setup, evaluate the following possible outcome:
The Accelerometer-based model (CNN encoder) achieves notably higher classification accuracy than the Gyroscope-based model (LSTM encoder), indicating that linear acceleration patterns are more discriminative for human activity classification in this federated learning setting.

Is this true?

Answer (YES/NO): YES